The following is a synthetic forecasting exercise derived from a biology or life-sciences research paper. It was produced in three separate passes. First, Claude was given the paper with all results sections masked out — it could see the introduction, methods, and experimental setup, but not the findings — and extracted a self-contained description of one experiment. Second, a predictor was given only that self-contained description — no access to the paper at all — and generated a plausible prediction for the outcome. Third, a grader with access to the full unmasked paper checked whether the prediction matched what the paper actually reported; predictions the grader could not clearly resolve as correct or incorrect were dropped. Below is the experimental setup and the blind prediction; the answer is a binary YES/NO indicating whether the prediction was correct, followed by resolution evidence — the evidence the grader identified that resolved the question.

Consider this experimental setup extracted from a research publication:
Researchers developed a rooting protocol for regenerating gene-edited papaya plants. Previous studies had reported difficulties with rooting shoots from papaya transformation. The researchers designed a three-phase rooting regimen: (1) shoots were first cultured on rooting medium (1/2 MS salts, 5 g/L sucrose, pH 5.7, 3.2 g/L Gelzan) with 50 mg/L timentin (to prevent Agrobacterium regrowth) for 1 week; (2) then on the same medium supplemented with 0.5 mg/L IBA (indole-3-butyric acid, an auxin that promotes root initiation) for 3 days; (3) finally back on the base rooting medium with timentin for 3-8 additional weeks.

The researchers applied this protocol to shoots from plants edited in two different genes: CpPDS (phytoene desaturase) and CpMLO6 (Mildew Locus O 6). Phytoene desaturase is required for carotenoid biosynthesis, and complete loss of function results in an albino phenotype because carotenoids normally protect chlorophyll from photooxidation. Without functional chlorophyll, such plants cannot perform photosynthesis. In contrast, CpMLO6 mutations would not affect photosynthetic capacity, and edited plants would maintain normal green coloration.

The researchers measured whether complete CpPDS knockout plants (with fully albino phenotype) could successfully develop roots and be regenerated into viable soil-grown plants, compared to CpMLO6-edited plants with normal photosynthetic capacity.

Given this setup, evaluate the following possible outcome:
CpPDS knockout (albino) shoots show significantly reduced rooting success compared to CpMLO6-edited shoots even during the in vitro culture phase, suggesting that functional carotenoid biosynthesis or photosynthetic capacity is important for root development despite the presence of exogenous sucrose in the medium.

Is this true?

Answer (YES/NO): YES